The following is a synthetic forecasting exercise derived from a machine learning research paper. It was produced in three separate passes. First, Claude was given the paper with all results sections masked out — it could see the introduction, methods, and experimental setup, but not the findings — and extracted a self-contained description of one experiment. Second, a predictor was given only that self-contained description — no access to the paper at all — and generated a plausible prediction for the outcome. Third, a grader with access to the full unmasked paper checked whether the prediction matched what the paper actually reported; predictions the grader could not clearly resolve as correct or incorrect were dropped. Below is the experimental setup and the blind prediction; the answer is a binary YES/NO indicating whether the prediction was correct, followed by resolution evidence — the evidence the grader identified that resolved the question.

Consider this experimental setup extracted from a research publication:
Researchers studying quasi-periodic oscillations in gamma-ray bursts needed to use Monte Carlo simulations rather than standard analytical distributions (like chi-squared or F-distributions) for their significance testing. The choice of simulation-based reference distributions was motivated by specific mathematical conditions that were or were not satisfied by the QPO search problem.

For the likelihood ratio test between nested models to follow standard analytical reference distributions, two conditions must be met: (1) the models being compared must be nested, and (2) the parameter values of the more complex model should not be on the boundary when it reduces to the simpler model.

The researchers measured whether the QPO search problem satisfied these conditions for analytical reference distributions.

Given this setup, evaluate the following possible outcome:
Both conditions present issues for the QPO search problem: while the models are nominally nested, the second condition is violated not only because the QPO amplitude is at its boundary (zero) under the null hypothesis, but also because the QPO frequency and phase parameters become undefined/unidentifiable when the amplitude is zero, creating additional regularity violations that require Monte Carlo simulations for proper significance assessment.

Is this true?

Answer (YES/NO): NO